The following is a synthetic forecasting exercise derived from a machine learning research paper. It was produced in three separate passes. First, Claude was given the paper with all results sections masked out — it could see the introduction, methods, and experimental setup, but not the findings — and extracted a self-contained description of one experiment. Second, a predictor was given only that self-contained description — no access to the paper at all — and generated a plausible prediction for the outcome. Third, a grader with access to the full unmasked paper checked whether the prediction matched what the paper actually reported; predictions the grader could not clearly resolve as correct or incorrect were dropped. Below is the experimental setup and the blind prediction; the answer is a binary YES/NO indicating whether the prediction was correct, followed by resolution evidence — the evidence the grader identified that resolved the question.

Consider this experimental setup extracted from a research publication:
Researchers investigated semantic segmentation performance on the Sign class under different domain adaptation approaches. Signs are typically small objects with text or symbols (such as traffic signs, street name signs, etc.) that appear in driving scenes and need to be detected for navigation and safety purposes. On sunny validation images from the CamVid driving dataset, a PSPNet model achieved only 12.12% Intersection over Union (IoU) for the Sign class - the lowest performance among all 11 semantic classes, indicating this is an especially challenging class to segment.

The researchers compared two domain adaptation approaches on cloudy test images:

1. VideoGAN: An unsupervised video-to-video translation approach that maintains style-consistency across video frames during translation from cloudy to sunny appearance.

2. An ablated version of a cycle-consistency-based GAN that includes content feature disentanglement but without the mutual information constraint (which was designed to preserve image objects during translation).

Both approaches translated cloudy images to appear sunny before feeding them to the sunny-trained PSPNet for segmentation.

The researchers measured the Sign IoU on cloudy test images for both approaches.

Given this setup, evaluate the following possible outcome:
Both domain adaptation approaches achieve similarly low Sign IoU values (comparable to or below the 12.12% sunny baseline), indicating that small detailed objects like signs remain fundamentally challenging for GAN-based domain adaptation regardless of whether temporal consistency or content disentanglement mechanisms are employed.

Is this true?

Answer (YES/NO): NO